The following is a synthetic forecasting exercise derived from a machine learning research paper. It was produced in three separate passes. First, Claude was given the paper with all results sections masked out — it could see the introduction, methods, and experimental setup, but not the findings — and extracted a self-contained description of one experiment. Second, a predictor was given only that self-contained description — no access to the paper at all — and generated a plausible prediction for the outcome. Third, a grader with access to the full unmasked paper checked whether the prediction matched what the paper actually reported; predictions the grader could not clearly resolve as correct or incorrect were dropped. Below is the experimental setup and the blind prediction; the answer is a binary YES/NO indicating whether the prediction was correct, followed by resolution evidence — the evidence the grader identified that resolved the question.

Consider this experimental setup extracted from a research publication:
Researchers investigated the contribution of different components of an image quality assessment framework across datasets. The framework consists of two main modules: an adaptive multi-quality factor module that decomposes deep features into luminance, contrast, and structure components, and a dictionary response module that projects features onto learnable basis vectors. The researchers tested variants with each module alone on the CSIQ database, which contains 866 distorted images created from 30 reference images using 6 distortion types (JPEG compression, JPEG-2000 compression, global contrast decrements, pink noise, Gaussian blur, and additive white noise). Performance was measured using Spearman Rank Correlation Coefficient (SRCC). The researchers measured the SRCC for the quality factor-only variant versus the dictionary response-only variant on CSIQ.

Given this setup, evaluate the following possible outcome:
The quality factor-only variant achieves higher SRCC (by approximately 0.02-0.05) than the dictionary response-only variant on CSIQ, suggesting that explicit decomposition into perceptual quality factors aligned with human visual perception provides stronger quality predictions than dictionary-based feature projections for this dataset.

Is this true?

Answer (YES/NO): NO